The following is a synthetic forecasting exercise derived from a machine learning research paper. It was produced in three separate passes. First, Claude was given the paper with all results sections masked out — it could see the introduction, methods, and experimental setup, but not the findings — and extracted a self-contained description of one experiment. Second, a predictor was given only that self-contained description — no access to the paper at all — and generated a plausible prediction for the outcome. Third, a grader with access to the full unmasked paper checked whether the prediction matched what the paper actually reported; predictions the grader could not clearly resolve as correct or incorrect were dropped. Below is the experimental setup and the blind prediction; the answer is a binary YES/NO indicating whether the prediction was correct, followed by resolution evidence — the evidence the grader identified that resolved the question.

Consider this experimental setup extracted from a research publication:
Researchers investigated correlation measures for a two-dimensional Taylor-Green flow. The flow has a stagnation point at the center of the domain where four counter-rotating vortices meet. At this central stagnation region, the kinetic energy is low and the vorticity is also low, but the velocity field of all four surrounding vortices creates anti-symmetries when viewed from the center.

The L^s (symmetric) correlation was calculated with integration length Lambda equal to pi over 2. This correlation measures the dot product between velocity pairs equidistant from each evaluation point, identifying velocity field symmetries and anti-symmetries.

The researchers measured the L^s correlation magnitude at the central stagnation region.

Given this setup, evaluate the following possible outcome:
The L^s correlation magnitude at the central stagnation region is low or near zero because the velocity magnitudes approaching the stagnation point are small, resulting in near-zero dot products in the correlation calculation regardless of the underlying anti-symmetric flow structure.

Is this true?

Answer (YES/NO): NO